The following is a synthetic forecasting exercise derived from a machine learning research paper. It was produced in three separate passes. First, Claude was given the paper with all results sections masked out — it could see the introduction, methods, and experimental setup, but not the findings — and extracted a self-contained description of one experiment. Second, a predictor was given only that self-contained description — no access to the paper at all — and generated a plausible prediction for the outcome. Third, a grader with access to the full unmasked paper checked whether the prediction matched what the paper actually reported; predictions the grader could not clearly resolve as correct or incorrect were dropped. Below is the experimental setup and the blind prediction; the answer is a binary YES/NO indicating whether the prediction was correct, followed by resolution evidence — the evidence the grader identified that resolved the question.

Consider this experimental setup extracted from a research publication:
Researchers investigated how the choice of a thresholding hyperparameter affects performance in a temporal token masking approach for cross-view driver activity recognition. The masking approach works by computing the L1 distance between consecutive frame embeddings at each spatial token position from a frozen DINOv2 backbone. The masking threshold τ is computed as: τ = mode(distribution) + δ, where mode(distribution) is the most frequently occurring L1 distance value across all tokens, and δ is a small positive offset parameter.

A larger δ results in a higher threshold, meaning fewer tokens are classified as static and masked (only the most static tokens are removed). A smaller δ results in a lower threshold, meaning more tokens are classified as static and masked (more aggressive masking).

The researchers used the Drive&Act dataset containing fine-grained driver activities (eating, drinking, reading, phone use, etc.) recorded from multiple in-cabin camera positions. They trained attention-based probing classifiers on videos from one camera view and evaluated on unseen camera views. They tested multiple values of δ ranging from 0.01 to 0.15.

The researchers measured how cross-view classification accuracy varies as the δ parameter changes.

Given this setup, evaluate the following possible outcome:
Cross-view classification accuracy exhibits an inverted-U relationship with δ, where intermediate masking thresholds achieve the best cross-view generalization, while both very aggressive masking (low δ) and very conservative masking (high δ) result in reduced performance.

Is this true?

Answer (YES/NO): YES